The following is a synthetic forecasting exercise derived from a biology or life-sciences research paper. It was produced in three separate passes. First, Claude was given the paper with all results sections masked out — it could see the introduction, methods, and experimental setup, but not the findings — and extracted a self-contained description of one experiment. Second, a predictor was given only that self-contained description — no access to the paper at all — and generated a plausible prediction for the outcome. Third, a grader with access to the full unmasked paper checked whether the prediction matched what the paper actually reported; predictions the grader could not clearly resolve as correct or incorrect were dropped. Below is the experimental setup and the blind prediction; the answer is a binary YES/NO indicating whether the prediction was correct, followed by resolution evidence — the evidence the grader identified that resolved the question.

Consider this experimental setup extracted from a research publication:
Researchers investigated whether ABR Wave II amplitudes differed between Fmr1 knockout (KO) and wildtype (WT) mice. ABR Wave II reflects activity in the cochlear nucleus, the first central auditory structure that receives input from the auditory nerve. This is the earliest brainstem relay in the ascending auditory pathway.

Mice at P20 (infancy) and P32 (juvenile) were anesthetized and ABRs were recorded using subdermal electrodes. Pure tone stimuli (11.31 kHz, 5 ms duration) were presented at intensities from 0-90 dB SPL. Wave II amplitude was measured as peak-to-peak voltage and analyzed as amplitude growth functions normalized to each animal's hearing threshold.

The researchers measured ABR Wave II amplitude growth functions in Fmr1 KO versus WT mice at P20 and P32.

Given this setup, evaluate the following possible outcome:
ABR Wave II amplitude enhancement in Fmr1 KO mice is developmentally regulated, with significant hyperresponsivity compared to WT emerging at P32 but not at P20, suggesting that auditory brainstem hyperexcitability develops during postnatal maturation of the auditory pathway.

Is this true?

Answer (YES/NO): NO